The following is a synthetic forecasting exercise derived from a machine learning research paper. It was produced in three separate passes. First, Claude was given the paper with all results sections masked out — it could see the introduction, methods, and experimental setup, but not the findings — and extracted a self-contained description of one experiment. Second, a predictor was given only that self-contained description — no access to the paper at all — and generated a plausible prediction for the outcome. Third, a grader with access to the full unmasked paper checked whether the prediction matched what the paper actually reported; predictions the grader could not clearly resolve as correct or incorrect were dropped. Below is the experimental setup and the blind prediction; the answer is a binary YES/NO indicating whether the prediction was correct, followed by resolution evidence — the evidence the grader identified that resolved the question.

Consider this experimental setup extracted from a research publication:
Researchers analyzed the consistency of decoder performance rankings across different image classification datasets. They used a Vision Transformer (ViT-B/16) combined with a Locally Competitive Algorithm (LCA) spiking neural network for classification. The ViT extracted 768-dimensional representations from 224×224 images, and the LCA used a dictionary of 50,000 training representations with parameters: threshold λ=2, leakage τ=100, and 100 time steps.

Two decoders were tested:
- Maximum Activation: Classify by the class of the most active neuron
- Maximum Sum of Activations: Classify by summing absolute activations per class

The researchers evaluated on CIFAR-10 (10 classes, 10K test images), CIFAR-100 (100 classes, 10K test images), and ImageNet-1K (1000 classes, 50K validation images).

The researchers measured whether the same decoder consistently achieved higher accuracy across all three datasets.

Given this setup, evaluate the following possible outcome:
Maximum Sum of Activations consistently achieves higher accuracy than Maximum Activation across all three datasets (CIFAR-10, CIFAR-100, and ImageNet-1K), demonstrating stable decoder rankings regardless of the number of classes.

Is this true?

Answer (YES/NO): YES